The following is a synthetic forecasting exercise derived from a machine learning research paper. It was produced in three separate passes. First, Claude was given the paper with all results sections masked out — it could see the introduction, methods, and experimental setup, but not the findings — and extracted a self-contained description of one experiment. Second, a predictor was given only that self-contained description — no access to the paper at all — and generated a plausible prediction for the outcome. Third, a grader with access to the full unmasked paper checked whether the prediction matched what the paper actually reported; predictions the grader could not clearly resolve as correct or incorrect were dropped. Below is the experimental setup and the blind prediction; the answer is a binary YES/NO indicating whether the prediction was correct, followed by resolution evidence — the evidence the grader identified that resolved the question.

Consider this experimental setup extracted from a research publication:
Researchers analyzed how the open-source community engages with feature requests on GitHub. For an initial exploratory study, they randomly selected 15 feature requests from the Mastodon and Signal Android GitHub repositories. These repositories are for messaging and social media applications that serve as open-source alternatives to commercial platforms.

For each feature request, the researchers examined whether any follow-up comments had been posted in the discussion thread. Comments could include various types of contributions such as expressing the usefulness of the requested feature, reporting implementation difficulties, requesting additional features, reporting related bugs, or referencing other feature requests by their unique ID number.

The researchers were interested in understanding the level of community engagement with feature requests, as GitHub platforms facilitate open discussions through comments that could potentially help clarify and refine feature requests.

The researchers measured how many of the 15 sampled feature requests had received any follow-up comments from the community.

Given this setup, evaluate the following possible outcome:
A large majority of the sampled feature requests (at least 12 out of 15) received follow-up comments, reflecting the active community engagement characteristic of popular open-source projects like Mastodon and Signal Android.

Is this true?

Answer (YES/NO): NO